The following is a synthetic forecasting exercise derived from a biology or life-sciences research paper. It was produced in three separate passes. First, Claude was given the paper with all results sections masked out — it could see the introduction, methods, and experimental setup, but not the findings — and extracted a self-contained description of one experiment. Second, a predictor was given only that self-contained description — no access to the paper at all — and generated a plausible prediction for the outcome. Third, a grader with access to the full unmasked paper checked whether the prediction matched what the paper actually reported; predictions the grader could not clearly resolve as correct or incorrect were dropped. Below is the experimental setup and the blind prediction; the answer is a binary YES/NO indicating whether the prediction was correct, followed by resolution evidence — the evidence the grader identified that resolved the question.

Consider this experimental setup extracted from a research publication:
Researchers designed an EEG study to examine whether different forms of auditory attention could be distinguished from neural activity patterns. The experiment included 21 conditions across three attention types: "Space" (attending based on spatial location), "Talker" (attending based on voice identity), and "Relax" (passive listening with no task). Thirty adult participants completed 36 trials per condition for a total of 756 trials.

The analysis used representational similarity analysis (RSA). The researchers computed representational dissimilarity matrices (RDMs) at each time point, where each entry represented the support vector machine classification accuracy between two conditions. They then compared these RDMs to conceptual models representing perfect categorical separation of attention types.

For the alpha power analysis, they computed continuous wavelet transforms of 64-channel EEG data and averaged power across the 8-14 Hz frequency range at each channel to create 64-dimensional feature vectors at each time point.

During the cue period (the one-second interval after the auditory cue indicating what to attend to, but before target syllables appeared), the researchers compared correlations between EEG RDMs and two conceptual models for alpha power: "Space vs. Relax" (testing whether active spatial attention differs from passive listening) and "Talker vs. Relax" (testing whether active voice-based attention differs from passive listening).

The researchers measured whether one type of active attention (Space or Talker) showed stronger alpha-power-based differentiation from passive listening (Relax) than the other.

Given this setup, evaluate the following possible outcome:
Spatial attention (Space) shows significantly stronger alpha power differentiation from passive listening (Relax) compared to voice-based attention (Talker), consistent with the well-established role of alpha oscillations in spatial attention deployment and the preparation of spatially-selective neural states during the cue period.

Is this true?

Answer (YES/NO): NO